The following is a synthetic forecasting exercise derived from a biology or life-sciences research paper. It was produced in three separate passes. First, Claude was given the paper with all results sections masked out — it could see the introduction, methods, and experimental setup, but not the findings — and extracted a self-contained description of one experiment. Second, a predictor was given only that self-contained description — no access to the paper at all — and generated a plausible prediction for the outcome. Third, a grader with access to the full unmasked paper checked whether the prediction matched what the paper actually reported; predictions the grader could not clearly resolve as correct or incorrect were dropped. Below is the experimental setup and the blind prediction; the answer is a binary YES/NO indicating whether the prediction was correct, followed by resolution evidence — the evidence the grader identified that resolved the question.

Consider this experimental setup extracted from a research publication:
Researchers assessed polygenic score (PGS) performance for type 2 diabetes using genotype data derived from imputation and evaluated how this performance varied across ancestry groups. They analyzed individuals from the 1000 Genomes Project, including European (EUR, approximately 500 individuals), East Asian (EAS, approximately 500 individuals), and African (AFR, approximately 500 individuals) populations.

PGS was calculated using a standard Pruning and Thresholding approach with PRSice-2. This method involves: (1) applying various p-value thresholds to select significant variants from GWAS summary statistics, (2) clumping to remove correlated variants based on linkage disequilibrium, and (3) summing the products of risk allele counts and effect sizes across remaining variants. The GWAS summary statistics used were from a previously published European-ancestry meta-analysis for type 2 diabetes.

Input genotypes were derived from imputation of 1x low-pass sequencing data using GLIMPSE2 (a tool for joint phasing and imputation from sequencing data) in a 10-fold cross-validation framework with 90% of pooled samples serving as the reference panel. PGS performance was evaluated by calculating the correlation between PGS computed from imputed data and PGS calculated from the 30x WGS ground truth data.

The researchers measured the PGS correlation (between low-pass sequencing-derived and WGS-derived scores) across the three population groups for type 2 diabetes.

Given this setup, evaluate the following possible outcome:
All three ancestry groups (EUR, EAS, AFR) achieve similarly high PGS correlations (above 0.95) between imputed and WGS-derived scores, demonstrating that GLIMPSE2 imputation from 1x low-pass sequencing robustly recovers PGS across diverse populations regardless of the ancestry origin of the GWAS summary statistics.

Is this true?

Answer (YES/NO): YES